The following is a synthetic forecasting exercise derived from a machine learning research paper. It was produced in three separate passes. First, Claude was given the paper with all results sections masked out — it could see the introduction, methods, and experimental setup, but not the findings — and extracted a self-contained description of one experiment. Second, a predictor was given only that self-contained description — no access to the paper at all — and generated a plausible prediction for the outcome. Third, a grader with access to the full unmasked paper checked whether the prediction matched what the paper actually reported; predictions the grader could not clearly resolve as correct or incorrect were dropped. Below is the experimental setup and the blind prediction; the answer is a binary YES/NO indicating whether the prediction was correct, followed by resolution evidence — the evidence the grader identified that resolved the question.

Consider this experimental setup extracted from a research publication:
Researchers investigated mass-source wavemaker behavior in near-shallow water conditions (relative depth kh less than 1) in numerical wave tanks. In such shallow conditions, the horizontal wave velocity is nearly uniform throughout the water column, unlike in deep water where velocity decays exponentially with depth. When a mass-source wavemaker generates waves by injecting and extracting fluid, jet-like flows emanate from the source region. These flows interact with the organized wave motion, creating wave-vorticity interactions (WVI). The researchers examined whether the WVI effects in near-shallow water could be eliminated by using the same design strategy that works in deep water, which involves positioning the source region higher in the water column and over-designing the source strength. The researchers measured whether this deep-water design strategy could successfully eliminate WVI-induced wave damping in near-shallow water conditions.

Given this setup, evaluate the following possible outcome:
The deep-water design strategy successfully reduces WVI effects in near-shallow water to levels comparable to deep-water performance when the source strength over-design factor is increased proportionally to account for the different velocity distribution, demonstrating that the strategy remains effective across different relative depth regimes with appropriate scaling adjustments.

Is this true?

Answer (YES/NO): NO